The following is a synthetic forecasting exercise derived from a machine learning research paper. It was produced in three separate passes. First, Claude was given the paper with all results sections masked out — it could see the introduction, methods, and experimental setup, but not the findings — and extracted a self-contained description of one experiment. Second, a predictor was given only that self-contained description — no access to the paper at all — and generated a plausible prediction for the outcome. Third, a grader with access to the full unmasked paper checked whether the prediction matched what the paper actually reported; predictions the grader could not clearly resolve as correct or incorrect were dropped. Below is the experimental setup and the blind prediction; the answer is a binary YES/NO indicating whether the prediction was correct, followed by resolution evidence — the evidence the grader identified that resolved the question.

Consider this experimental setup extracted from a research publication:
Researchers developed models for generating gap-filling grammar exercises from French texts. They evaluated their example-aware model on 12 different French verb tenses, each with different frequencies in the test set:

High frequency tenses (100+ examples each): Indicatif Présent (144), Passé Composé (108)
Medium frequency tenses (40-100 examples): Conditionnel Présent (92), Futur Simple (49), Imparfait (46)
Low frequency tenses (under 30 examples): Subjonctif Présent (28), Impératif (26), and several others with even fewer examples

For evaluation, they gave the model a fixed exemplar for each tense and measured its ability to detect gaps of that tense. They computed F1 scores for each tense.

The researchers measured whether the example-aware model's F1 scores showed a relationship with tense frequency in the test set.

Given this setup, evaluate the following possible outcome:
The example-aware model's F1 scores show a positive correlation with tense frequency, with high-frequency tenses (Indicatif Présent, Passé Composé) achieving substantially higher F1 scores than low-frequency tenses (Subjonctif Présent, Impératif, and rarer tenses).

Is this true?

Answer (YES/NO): YES